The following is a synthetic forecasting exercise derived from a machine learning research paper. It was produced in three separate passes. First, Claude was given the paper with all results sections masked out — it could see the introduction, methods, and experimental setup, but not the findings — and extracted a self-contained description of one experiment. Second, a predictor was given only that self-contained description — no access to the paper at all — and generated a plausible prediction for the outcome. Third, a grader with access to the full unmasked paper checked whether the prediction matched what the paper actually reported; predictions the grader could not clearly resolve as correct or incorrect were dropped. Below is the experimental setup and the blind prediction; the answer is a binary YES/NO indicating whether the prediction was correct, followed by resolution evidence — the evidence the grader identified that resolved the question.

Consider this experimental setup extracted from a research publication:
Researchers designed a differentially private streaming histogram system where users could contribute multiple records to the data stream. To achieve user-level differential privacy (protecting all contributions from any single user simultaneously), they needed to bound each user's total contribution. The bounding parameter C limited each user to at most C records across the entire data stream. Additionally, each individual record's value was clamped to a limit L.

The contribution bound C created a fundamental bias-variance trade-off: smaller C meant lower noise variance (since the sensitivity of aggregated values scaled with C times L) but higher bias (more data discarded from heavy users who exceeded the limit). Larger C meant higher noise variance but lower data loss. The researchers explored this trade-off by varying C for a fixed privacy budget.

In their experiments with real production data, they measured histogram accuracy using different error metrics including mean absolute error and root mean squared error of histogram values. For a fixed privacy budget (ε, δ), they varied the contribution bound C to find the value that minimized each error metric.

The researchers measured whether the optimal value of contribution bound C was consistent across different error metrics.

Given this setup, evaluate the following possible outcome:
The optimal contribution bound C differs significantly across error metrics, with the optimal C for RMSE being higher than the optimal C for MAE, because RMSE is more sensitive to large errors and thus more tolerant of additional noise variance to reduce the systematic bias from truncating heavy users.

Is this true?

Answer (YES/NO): YES